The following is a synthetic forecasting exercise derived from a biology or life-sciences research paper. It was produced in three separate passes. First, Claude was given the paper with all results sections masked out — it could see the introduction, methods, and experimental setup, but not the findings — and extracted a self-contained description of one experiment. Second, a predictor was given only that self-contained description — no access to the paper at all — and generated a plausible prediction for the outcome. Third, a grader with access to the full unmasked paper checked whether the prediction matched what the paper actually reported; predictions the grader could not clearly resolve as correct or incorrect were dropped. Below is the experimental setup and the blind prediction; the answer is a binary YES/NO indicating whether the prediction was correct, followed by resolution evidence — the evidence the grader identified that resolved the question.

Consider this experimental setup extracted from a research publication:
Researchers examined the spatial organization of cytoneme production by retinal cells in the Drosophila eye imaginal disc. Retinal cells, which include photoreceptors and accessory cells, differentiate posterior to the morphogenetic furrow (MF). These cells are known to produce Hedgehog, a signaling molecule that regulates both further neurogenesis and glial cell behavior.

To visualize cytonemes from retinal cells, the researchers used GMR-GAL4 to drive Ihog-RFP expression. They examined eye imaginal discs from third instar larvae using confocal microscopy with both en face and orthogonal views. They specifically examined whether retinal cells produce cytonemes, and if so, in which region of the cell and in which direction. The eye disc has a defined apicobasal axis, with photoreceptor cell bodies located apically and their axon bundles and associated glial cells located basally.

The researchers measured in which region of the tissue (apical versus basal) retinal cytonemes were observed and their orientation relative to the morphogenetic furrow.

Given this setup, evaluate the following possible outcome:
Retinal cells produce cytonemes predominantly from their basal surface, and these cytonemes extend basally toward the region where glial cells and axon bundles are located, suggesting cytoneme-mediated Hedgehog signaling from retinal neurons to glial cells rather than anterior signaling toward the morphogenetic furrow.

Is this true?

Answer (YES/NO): NO